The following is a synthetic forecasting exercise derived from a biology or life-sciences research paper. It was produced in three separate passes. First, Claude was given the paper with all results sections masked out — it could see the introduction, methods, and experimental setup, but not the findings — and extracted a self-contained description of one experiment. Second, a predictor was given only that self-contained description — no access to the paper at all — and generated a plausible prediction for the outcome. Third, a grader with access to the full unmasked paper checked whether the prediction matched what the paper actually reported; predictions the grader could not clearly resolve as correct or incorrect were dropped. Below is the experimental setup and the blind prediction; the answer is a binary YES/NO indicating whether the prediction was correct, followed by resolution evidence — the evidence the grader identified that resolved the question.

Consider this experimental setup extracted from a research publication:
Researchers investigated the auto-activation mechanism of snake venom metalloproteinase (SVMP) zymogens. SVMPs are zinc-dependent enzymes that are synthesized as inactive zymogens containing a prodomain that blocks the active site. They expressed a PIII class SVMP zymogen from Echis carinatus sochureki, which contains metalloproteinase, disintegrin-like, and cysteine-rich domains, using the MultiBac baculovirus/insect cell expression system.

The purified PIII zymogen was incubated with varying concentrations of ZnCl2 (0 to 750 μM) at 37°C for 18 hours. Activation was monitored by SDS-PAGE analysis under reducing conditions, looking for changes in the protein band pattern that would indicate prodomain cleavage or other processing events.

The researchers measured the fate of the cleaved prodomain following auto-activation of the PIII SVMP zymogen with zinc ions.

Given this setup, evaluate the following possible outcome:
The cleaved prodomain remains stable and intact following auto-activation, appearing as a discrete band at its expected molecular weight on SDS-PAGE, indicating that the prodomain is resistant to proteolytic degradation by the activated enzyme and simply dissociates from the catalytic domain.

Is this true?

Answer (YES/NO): NO